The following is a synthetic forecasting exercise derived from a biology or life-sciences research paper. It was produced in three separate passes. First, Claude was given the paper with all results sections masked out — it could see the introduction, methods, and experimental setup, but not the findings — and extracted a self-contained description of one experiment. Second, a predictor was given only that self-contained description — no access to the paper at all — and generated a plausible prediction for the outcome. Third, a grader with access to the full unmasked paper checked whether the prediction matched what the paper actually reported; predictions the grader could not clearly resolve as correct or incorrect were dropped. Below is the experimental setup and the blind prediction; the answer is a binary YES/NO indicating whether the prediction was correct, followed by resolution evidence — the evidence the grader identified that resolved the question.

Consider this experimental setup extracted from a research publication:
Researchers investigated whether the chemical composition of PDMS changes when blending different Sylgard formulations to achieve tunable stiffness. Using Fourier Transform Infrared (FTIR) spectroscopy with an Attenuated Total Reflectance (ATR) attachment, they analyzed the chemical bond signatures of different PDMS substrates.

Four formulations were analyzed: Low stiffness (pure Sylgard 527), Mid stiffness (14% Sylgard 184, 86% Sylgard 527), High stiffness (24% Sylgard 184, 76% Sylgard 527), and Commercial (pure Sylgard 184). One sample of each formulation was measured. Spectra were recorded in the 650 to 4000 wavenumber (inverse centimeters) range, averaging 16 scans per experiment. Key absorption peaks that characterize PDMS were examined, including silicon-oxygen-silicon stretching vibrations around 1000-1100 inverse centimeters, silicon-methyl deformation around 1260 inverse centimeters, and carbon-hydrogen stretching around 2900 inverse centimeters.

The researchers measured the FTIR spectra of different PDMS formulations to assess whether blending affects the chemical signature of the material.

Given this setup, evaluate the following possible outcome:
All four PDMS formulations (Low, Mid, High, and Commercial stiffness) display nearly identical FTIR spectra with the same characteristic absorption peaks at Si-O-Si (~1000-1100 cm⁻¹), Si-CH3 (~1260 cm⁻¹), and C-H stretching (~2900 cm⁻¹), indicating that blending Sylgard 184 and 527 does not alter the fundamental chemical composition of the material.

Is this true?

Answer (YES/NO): YES